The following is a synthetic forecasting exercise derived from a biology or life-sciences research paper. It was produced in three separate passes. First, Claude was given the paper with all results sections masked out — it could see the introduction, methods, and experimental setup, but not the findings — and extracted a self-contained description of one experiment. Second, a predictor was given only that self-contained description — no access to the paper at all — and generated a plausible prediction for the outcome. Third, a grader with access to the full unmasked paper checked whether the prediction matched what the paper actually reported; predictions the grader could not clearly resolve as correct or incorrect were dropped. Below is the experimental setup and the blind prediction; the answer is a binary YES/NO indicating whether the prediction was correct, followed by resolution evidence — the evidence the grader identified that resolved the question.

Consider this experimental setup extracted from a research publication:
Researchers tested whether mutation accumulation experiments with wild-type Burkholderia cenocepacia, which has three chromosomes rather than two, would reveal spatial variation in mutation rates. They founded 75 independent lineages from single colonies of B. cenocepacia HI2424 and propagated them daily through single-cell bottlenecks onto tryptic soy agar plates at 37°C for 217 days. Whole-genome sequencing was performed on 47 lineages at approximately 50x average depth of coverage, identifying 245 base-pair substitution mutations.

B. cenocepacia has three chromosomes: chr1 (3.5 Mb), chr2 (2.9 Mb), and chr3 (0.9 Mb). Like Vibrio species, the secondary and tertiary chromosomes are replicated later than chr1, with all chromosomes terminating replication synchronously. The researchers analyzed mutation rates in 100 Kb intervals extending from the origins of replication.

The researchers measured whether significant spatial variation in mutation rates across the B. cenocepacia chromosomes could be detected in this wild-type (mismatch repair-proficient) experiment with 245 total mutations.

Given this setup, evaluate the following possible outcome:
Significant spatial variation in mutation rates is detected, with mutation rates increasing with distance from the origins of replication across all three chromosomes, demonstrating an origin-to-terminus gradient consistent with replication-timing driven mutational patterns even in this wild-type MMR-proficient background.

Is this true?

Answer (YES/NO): NO